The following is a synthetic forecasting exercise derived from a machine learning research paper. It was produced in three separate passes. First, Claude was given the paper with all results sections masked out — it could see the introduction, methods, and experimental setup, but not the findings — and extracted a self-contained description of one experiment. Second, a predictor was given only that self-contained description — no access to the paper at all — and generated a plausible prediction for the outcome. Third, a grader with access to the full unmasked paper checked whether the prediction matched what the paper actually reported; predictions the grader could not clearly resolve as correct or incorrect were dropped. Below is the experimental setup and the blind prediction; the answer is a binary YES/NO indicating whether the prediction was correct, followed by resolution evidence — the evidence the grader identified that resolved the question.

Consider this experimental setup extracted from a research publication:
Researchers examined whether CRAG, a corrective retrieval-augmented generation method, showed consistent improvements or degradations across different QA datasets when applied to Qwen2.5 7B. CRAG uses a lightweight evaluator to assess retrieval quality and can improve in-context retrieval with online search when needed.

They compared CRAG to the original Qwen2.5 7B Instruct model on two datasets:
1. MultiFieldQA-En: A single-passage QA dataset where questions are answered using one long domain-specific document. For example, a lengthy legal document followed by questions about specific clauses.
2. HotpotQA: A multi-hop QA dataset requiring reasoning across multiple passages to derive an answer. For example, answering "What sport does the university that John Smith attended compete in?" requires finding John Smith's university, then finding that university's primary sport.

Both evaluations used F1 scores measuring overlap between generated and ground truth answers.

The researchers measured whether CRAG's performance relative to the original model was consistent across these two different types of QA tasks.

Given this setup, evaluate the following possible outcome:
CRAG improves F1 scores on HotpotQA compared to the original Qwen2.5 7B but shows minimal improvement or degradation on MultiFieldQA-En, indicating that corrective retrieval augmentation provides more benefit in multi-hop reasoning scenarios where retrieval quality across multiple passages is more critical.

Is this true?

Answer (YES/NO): NO